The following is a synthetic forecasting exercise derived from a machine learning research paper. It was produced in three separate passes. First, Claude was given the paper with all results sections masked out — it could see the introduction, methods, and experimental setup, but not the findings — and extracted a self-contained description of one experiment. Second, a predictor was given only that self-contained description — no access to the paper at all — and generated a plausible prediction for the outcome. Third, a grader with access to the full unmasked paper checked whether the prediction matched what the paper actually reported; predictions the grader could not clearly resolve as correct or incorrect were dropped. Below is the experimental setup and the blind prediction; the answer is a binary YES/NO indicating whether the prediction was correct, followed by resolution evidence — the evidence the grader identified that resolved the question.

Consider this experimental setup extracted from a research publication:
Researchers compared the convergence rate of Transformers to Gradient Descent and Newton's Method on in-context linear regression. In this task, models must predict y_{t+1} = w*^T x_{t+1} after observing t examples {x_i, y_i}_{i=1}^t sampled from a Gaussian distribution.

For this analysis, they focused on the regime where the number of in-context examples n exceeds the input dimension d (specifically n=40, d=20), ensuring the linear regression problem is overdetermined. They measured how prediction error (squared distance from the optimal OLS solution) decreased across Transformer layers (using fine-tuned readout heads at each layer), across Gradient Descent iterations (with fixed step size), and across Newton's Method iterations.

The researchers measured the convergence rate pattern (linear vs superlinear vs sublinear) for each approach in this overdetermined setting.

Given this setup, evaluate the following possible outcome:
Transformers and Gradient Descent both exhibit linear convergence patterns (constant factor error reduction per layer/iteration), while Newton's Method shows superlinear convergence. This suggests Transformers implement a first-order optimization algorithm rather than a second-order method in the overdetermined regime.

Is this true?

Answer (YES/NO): NO